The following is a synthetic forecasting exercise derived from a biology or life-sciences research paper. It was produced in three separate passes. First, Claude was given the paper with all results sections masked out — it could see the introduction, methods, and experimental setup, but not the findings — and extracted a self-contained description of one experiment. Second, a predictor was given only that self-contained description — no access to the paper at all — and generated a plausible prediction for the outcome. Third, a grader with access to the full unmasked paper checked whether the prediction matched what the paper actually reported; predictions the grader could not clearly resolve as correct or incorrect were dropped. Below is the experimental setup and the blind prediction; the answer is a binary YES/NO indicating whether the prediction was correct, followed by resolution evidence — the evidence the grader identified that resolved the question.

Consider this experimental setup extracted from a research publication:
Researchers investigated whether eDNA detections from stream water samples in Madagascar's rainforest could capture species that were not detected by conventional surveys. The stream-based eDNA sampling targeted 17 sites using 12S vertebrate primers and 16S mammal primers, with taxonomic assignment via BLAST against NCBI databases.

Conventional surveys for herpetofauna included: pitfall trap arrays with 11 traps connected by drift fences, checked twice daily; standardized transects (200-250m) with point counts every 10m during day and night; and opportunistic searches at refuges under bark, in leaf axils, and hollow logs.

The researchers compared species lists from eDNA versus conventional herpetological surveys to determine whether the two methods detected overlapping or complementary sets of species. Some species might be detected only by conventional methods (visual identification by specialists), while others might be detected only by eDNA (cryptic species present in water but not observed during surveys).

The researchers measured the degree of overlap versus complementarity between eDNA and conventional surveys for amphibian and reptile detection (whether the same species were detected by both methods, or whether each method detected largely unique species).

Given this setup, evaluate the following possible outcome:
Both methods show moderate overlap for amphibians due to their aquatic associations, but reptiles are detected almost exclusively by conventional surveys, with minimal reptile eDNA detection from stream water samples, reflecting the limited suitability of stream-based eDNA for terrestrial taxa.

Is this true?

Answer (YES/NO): NO